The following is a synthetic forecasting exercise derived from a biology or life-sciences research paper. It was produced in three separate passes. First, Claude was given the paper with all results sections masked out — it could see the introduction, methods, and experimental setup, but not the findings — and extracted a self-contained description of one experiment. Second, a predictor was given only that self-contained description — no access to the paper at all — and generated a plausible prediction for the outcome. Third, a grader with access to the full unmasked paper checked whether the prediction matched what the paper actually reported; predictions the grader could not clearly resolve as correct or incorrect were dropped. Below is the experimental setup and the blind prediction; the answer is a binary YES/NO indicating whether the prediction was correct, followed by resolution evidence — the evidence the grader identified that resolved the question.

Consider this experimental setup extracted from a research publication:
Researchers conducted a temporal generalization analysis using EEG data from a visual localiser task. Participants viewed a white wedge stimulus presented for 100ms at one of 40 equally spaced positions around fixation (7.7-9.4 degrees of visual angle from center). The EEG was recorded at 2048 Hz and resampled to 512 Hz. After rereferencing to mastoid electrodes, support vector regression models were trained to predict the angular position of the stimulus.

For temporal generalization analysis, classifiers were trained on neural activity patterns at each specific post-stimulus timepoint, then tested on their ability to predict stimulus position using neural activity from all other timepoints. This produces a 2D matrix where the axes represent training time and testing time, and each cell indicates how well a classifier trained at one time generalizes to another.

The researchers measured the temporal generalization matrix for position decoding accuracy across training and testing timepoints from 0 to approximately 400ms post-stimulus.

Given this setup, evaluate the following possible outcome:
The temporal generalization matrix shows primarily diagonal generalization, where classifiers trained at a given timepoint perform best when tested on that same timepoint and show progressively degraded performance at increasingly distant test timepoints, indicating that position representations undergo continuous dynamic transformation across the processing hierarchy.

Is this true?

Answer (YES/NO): YES